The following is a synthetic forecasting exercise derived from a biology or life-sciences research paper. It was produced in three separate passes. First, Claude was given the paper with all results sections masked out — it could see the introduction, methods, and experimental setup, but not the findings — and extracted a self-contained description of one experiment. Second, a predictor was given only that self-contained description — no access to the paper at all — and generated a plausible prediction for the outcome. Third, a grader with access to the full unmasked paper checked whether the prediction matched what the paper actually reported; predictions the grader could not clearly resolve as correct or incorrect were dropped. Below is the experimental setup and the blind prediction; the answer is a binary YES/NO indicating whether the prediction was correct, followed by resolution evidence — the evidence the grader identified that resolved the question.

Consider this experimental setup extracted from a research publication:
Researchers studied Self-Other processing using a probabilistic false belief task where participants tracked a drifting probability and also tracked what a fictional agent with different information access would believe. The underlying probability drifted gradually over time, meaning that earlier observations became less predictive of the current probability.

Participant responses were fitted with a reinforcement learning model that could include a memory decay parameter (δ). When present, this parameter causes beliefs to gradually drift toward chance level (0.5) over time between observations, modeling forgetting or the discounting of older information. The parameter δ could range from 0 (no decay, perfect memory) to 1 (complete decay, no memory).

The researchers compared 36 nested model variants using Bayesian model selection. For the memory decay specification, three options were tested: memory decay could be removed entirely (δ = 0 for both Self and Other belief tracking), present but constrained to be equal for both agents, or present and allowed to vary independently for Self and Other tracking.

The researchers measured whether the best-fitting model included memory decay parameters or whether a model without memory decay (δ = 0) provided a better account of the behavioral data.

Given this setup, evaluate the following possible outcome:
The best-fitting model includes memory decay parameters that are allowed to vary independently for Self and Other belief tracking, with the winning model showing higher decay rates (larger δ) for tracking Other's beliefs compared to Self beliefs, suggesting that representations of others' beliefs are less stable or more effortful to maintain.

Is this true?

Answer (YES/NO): NO